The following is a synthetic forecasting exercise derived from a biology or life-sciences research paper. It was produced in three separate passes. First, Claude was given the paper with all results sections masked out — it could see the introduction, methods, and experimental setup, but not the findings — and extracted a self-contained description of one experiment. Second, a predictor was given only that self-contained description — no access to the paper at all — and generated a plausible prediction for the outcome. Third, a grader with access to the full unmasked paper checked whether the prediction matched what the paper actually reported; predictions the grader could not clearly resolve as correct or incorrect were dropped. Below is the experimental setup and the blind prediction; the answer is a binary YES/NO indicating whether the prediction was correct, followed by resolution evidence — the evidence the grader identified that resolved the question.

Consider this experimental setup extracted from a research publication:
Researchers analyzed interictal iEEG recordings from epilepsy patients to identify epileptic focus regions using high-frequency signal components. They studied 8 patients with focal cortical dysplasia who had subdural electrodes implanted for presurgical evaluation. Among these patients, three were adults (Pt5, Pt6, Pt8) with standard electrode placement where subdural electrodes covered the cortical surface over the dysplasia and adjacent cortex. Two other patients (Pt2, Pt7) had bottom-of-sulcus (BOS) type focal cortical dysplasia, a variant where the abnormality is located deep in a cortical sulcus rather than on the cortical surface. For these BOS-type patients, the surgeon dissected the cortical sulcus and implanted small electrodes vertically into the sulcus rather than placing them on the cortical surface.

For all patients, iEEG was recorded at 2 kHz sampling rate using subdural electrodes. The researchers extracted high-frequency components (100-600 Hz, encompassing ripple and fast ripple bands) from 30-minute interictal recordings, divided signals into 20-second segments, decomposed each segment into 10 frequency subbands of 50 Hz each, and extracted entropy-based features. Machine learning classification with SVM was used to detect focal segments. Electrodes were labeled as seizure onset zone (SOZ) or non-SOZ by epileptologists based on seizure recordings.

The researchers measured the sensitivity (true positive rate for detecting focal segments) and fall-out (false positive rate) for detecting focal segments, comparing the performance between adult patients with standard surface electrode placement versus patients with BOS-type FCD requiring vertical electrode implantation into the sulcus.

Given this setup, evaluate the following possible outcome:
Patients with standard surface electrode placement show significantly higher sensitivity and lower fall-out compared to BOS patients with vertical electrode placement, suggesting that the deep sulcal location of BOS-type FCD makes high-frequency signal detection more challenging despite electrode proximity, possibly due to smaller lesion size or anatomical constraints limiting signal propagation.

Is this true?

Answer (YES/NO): YES